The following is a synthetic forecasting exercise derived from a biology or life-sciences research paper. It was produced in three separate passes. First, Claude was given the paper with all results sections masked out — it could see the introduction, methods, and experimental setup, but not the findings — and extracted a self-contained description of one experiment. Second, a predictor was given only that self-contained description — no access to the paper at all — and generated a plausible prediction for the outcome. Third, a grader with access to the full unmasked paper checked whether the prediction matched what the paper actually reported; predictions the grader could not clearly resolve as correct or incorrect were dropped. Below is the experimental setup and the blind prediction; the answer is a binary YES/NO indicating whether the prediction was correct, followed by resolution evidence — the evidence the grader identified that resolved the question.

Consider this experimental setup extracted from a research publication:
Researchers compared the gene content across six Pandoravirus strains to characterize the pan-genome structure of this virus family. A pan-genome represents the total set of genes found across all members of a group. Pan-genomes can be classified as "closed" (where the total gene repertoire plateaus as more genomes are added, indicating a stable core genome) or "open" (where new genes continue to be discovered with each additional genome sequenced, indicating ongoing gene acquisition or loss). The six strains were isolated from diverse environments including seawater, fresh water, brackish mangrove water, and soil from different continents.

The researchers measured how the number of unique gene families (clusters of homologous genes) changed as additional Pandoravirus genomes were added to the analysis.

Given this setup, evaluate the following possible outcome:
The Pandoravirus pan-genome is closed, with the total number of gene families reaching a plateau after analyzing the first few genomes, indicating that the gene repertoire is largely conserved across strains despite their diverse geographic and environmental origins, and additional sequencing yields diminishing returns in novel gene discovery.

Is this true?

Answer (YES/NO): NO